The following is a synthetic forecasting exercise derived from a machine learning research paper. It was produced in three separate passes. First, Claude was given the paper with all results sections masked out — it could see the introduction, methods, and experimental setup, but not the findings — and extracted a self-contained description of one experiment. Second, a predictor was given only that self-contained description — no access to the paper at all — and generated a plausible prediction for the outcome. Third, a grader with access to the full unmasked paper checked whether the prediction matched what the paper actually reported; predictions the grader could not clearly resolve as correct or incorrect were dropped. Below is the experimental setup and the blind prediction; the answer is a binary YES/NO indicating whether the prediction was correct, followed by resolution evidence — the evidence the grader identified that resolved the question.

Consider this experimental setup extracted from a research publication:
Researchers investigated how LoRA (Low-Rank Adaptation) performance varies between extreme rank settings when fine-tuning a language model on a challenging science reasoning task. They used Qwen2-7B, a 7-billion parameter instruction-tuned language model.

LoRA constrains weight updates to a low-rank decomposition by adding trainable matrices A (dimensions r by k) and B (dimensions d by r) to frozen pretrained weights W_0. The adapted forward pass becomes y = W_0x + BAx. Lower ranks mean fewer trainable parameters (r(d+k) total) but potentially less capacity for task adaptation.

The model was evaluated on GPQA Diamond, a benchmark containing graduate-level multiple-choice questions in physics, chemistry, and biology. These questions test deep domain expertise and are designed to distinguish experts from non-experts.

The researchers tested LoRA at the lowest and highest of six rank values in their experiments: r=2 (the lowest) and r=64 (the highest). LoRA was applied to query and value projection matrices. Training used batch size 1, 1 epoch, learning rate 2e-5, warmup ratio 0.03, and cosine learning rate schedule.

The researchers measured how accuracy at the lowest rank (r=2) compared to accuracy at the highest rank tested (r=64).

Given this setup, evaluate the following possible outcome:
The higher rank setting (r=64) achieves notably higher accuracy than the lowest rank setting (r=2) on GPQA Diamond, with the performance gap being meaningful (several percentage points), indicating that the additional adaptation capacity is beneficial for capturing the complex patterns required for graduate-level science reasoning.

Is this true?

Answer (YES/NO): YES